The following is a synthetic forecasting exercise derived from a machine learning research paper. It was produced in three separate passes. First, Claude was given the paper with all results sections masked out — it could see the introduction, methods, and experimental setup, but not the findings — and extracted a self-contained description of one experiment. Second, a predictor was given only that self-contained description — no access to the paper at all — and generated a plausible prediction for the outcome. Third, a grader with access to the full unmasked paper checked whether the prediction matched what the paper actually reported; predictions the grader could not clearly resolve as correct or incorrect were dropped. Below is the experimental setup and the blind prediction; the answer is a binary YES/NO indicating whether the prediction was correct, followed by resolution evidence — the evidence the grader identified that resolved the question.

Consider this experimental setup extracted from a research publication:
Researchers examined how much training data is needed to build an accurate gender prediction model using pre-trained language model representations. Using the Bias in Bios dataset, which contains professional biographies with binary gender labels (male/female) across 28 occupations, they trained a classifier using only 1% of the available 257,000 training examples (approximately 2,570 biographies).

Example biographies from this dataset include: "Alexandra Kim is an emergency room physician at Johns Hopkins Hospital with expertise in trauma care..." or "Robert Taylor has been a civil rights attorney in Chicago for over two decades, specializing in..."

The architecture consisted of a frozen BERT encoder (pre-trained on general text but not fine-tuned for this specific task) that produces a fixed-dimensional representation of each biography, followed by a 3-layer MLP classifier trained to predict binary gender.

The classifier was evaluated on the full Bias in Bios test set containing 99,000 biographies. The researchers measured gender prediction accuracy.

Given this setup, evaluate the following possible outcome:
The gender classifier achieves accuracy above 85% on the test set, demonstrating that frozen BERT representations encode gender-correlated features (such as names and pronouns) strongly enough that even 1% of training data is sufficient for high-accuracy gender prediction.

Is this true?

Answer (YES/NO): YES